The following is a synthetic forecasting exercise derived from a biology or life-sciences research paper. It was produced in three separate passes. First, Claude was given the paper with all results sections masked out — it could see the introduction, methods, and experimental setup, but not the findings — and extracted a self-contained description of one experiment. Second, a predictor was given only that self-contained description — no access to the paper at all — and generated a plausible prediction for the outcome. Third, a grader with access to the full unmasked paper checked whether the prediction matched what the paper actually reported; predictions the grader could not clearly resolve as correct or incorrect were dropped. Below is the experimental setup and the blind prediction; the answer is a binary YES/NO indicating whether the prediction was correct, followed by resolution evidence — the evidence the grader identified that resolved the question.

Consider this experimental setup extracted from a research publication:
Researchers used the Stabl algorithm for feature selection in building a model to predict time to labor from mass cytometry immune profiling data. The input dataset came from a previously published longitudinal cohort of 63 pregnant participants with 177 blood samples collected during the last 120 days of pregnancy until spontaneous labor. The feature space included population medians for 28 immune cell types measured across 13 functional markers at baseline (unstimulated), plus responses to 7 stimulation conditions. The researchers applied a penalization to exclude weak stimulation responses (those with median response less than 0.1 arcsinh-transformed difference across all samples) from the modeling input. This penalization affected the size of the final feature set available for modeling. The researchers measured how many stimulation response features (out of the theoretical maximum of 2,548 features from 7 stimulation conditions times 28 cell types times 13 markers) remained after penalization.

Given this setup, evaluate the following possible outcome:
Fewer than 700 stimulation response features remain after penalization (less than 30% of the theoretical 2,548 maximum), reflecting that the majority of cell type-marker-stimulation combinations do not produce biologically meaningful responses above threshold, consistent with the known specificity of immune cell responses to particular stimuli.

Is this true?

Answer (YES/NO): YES